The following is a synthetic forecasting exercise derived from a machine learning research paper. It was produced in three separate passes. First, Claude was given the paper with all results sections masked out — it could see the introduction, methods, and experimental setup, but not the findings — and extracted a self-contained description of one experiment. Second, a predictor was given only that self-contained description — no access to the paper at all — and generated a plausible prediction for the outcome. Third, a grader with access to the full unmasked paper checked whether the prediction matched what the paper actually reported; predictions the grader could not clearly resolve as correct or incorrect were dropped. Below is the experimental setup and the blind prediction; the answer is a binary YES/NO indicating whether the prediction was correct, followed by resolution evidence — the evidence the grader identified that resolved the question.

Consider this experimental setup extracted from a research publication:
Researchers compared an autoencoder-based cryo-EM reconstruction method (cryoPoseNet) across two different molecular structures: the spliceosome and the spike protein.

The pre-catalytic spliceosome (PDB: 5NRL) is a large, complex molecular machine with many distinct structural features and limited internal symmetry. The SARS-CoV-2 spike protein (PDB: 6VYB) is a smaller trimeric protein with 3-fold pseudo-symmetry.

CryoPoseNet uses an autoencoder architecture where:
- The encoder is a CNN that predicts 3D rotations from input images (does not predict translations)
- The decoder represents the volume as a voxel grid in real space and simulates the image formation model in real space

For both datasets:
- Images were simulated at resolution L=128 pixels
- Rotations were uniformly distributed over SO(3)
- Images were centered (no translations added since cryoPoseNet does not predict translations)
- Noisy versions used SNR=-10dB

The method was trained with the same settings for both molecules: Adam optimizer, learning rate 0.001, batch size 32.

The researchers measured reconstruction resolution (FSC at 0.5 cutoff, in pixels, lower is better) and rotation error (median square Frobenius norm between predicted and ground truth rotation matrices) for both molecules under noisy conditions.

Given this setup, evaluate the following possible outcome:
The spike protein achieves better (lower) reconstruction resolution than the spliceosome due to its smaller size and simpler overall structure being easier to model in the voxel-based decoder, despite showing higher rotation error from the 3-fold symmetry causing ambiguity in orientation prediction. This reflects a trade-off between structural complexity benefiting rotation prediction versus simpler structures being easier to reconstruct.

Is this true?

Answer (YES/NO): NO